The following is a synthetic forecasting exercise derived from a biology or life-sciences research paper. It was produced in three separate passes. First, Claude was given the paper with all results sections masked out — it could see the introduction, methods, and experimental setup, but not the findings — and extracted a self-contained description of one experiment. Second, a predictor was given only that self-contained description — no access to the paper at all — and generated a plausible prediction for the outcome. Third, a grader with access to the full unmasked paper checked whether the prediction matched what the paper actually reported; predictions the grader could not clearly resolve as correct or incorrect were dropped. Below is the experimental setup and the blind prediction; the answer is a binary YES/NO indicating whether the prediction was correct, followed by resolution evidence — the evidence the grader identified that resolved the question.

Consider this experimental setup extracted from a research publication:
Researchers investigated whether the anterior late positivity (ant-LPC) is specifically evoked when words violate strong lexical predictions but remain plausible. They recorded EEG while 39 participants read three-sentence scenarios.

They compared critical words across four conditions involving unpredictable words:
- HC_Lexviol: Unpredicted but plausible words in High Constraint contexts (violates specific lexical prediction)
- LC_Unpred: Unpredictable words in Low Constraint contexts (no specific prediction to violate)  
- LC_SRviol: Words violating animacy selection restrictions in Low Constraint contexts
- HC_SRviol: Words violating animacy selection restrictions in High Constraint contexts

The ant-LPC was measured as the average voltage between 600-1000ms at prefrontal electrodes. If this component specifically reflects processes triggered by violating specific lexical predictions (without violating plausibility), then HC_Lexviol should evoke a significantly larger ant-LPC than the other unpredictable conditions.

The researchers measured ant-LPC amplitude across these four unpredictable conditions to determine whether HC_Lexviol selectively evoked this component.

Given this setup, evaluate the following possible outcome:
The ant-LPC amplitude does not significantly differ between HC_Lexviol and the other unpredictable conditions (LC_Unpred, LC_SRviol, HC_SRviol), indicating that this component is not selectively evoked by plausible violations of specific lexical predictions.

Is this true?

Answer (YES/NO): NO